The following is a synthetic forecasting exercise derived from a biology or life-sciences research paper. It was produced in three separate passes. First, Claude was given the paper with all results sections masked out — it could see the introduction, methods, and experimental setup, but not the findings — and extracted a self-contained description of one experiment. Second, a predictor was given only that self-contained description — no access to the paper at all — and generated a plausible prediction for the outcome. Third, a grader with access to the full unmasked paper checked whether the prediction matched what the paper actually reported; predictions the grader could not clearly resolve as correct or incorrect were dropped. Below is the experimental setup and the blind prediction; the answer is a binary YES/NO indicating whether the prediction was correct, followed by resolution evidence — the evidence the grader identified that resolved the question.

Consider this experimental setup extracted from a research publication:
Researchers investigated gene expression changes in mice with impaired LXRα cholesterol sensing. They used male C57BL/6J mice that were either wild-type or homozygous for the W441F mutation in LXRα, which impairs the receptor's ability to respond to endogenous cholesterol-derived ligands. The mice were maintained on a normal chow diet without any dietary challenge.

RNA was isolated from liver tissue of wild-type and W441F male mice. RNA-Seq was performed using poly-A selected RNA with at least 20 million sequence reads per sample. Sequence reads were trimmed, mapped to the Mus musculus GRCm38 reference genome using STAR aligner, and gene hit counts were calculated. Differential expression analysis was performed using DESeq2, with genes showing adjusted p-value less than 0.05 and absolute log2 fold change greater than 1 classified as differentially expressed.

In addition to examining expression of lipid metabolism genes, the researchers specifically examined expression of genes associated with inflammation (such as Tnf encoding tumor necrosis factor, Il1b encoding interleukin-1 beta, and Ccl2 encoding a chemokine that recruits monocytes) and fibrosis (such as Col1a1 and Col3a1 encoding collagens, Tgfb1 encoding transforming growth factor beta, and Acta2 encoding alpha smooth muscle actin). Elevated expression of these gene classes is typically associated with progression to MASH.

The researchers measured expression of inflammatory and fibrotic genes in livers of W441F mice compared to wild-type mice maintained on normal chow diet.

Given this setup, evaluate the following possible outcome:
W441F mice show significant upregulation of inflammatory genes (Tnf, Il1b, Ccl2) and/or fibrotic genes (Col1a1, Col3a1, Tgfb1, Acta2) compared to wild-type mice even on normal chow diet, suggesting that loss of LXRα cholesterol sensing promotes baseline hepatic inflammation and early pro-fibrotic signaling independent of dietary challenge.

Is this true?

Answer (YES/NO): YES